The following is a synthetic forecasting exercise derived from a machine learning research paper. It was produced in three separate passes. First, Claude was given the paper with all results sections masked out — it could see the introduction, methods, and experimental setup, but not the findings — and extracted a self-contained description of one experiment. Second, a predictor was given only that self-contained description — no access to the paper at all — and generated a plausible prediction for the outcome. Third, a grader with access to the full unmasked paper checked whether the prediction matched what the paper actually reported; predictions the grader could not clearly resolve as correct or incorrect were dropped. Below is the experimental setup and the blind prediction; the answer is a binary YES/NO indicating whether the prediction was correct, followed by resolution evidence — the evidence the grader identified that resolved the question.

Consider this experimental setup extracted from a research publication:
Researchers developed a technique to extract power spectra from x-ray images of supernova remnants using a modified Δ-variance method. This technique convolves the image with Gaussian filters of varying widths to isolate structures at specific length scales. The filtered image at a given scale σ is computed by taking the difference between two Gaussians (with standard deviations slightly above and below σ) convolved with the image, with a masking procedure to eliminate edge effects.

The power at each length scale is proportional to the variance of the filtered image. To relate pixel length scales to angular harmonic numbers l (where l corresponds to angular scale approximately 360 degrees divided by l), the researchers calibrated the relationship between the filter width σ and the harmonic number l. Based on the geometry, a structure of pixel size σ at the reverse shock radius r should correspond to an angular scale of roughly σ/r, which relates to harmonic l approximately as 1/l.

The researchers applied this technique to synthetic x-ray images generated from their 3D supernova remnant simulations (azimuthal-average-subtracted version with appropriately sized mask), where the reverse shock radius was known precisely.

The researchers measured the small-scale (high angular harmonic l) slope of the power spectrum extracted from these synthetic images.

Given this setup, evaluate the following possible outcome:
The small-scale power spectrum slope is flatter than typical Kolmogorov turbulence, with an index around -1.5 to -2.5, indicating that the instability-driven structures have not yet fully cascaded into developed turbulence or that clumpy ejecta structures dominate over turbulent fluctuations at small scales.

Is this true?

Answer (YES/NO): NO